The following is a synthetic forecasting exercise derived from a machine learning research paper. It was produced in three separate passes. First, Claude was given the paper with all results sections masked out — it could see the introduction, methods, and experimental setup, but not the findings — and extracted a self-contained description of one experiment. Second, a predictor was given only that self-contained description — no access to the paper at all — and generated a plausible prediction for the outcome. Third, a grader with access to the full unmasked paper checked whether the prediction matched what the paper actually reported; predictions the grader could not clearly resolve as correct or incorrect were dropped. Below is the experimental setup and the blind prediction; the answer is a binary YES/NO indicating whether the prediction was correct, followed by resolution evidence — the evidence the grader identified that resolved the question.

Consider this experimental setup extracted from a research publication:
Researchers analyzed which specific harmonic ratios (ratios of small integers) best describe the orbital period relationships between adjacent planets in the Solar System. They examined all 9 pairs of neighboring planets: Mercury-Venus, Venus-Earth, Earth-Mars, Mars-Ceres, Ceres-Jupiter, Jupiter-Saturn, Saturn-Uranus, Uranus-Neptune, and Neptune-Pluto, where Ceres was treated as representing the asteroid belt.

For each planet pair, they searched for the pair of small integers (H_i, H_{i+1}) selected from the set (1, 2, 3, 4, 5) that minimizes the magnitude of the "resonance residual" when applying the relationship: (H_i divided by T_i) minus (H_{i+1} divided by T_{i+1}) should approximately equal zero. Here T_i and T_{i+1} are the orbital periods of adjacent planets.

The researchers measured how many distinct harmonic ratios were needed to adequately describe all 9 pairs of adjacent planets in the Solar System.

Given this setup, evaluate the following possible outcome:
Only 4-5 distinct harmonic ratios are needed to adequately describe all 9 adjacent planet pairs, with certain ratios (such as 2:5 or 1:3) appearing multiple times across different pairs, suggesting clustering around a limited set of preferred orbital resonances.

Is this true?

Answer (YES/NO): YES